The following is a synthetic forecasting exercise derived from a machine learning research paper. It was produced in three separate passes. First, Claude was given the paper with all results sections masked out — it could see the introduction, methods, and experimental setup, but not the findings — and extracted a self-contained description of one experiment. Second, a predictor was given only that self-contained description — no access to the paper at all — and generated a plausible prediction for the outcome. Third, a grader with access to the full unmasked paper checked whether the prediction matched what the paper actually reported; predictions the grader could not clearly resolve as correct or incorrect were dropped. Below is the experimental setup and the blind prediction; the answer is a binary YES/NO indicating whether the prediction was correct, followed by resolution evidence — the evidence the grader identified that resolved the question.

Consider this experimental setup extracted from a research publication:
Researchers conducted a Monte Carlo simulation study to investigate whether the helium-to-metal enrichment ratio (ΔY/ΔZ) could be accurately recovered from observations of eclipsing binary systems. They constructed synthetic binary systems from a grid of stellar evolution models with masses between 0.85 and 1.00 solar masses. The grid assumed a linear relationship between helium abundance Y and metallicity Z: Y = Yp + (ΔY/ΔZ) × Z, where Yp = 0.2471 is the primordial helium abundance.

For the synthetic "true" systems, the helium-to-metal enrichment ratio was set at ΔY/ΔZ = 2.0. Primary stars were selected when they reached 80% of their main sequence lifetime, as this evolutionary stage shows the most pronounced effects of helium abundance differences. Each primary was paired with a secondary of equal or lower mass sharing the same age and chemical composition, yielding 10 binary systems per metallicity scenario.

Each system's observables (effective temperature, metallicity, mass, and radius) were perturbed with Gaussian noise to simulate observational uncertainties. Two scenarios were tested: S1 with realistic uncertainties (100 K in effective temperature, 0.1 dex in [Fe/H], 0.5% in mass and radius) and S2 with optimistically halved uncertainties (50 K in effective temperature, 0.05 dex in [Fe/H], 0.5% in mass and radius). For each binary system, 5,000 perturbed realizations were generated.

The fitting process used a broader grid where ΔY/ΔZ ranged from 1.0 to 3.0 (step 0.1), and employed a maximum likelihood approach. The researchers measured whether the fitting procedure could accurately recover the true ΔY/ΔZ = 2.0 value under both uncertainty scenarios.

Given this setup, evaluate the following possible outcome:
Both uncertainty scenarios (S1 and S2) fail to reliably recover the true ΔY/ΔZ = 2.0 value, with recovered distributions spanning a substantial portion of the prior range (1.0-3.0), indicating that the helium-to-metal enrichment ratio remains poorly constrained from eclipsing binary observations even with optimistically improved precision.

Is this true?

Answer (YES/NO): YES